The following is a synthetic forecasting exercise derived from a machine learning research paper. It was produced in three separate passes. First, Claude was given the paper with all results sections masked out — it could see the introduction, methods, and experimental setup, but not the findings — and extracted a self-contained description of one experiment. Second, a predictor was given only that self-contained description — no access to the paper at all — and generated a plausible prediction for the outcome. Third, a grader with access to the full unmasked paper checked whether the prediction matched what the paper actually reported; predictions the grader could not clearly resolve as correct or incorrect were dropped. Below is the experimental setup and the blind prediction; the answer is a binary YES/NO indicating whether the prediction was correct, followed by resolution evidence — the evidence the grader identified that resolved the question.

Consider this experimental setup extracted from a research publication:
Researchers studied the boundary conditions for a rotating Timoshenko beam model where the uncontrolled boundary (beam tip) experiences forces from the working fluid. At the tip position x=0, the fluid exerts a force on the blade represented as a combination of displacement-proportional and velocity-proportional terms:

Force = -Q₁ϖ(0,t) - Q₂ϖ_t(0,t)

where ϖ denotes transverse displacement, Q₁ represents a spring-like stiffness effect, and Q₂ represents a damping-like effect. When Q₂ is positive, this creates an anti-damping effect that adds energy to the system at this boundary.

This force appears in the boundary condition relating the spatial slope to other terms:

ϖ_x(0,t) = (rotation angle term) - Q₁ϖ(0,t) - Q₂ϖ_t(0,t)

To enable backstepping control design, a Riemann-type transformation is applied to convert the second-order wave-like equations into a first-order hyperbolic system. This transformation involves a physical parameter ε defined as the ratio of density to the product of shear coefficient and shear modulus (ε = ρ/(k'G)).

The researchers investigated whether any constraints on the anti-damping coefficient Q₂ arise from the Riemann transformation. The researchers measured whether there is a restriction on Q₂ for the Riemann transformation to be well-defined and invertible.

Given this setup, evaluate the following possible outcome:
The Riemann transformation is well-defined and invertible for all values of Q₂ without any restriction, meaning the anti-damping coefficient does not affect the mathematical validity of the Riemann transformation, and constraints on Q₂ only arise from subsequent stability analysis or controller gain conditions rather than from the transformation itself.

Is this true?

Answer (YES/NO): NO